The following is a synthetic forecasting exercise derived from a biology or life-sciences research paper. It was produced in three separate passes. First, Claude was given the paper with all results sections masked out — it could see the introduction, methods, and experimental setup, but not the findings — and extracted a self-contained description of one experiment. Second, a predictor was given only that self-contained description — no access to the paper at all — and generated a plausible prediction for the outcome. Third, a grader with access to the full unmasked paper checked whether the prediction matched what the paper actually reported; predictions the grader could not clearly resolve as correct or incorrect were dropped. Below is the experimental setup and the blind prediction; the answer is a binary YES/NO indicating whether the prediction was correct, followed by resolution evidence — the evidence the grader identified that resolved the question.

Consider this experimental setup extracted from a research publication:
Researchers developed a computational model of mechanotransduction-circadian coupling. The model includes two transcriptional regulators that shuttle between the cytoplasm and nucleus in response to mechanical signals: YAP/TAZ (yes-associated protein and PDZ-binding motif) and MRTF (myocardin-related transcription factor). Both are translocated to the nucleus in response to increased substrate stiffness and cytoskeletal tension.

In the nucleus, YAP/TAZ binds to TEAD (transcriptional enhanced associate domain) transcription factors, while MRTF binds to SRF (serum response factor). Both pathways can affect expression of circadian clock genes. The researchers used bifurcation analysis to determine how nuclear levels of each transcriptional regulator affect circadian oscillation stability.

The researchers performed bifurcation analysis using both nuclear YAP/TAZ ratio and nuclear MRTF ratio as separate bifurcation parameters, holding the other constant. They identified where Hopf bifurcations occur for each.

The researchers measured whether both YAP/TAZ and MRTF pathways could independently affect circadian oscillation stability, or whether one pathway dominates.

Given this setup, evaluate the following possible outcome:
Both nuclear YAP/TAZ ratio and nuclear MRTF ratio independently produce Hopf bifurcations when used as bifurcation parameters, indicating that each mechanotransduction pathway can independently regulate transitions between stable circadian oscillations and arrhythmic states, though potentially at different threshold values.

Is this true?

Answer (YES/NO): NO